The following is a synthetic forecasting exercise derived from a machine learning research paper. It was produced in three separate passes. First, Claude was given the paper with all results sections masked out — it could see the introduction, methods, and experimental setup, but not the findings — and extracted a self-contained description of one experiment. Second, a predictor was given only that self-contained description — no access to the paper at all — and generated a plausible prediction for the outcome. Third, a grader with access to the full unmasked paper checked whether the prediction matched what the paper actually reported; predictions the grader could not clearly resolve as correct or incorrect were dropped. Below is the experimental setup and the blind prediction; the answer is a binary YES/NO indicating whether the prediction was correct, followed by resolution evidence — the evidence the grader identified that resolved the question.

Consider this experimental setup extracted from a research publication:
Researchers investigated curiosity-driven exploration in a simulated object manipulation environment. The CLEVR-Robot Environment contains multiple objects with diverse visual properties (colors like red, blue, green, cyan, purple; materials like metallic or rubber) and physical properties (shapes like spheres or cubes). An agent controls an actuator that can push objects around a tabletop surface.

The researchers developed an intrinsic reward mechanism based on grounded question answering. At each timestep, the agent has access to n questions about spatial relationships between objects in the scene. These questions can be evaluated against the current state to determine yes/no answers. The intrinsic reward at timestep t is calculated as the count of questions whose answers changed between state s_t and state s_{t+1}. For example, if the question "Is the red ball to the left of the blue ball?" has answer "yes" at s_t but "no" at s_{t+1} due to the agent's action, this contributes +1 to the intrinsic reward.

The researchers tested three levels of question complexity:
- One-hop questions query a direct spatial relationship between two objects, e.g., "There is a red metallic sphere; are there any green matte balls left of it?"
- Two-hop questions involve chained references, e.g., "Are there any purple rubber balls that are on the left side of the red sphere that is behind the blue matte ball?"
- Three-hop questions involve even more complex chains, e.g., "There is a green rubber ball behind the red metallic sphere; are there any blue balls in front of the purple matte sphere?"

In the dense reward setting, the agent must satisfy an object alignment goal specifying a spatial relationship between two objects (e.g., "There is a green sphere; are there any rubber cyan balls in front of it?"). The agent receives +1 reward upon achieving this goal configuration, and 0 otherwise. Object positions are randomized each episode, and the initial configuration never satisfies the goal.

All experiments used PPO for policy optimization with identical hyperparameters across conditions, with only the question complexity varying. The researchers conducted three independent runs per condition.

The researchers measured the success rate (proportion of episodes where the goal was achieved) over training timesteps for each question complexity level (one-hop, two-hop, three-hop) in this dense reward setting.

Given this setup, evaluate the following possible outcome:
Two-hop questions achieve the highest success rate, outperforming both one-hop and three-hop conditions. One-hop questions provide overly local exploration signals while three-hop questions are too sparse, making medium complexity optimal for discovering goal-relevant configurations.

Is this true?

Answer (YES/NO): YES